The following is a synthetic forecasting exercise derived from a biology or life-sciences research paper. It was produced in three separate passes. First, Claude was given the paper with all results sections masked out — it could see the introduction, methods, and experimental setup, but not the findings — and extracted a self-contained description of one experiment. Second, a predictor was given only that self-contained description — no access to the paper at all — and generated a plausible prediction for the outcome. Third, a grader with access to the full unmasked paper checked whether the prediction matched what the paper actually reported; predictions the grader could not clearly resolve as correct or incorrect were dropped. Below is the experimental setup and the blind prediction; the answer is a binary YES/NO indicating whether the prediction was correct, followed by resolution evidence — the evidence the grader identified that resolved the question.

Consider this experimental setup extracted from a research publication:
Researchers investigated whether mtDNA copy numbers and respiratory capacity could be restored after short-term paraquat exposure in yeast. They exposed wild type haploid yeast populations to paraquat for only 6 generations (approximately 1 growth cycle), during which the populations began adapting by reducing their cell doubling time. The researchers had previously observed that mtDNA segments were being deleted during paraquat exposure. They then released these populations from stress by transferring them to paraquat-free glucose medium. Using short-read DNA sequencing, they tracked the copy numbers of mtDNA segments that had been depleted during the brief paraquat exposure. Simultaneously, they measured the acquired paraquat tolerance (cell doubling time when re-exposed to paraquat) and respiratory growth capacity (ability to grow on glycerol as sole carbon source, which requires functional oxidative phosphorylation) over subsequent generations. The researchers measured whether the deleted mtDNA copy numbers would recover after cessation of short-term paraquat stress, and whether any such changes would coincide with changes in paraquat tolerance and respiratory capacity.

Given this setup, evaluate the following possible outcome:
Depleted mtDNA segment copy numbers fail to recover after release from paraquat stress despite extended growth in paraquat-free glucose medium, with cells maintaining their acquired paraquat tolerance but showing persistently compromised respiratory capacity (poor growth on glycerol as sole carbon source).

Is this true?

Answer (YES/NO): NO